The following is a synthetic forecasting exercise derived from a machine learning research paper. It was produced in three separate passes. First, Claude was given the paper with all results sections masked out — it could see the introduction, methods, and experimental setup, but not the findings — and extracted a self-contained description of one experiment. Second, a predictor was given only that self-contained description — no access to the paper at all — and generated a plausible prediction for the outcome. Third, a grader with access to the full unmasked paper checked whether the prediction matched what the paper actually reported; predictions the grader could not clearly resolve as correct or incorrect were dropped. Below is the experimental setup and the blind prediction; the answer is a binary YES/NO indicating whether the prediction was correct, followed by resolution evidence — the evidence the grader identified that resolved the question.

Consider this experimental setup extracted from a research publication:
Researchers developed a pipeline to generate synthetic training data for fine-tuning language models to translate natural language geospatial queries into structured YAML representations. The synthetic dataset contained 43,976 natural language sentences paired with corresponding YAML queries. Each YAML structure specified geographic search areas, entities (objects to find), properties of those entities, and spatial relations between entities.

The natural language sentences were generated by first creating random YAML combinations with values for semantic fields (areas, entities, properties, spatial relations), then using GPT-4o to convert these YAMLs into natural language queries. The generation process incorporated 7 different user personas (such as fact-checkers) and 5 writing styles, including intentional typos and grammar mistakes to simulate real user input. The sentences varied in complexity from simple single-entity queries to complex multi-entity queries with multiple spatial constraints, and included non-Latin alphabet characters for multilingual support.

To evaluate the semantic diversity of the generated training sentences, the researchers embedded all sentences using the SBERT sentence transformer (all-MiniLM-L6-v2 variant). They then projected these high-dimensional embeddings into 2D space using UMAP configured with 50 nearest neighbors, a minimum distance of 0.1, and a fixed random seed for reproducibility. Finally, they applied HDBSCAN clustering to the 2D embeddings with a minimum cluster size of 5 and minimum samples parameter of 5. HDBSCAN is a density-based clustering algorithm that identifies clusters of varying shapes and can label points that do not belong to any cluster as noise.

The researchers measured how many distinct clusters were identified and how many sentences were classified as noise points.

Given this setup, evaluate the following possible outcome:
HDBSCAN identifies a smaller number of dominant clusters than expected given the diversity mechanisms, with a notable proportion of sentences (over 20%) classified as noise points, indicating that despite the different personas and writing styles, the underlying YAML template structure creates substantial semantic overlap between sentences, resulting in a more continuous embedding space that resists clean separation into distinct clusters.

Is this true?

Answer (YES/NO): NO